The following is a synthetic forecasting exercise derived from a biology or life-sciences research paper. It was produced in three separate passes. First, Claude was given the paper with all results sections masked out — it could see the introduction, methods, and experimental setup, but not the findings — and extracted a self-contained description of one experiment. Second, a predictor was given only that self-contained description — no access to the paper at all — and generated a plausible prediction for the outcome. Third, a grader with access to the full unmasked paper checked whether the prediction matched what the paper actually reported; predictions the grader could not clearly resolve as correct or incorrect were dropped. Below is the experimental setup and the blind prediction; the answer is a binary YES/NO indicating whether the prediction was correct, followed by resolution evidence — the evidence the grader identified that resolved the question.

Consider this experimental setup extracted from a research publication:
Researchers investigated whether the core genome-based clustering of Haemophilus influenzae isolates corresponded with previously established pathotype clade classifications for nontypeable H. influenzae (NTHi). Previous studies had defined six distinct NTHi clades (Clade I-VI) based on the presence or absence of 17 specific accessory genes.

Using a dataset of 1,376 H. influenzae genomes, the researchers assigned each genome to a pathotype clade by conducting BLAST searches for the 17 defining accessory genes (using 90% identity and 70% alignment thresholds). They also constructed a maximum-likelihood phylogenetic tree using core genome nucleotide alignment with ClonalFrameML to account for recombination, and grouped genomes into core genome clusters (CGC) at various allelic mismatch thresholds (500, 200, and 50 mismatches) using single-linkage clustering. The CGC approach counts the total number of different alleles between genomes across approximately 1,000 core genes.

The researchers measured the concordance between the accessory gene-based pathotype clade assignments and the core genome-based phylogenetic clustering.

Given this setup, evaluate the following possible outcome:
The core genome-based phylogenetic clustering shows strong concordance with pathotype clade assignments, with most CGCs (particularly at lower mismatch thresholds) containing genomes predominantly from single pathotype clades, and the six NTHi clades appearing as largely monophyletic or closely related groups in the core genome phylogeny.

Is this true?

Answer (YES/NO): NO